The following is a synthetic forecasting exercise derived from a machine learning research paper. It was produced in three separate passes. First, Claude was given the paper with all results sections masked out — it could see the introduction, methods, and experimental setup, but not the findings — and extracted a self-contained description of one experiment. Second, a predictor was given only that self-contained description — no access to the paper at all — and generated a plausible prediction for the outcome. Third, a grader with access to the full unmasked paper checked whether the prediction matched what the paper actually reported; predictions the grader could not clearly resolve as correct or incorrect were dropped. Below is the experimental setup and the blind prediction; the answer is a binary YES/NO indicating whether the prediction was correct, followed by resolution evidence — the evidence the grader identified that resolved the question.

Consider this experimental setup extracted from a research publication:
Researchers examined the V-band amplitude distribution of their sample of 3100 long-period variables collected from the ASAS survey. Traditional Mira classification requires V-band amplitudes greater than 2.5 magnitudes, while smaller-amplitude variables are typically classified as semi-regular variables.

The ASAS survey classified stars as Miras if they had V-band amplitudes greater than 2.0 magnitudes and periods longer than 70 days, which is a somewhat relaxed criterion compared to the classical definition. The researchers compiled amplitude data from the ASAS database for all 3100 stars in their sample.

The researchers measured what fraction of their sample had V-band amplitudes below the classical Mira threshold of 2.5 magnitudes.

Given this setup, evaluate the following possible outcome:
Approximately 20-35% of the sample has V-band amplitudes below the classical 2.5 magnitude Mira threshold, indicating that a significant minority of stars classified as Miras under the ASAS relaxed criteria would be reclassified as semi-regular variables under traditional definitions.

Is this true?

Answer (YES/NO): YES